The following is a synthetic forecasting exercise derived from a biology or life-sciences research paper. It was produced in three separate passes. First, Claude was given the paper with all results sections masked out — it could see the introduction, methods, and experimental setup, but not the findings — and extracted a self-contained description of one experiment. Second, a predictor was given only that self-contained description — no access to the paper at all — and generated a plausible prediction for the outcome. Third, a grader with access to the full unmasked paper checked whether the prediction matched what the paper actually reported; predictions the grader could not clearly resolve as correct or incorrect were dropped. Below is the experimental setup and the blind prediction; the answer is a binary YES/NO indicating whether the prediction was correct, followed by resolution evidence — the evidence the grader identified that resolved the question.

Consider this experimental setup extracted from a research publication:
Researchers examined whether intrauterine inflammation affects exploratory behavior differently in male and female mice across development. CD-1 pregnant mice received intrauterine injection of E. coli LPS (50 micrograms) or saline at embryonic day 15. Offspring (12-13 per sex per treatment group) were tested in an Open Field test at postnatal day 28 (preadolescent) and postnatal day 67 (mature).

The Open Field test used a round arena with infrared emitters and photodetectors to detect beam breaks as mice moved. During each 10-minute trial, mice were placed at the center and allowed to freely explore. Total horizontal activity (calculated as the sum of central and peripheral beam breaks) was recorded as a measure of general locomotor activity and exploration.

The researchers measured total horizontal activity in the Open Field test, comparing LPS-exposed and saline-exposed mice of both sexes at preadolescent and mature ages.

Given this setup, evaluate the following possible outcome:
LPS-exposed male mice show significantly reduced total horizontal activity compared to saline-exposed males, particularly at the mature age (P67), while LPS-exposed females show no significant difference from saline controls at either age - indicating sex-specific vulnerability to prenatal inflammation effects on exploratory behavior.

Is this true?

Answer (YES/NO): NO